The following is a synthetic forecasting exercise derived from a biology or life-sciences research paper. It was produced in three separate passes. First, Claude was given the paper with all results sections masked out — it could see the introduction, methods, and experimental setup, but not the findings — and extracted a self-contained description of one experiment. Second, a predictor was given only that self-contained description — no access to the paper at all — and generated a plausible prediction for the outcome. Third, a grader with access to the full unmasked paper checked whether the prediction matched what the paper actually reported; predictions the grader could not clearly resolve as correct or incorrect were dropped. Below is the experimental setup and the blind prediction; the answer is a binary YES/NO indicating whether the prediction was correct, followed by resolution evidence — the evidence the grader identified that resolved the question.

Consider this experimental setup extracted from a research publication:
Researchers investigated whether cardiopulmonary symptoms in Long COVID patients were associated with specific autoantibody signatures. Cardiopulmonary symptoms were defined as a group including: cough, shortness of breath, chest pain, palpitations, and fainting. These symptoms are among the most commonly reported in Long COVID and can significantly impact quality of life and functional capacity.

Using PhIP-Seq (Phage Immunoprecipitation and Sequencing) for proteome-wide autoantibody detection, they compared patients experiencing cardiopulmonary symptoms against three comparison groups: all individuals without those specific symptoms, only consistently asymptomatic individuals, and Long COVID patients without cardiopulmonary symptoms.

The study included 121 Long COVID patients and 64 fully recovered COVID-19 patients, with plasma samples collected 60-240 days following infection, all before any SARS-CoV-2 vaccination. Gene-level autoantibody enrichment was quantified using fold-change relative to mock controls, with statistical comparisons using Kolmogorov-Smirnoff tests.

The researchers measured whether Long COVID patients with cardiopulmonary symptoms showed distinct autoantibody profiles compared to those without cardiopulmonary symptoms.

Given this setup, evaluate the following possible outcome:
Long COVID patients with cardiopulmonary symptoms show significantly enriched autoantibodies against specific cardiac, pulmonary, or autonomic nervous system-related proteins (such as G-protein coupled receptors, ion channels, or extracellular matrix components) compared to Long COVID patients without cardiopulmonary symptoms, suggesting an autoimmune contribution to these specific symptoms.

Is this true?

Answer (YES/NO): NO